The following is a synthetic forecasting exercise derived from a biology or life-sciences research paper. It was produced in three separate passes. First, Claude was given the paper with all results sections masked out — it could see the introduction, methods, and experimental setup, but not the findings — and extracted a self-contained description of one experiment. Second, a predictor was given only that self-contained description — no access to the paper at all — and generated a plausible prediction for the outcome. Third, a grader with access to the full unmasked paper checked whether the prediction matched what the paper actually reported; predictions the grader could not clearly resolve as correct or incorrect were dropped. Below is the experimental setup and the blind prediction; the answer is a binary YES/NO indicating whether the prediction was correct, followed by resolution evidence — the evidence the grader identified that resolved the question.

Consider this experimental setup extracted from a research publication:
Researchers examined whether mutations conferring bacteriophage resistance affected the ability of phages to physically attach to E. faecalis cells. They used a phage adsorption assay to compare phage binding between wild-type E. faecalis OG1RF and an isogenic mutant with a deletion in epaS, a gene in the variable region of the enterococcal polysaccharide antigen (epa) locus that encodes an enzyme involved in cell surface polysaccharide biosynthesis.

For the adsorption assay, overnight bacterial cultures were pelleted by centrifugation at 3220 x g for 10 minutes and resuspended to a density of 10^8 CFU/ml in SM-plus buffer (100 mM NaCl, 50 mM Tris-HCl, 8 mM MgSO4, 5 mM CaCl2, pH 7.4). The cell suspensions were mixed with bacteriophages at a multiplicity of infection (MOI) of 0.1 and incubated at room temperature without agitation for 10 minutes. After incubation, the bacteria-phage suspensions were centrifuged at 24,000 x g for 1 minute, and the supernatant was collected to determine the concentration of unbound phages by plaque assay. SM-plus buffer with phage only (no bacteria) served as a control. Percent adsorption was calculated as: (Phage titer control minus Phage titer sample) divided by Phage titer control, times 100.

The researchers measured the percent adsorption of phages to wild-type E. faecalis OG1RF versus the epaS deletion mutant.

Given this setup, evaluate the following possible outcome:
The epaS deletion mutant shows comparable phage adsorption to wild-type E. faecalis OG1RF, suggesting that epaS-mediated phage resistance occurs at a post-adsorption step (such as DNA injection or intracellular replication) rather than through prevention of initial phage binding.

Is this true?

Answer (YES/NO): NO